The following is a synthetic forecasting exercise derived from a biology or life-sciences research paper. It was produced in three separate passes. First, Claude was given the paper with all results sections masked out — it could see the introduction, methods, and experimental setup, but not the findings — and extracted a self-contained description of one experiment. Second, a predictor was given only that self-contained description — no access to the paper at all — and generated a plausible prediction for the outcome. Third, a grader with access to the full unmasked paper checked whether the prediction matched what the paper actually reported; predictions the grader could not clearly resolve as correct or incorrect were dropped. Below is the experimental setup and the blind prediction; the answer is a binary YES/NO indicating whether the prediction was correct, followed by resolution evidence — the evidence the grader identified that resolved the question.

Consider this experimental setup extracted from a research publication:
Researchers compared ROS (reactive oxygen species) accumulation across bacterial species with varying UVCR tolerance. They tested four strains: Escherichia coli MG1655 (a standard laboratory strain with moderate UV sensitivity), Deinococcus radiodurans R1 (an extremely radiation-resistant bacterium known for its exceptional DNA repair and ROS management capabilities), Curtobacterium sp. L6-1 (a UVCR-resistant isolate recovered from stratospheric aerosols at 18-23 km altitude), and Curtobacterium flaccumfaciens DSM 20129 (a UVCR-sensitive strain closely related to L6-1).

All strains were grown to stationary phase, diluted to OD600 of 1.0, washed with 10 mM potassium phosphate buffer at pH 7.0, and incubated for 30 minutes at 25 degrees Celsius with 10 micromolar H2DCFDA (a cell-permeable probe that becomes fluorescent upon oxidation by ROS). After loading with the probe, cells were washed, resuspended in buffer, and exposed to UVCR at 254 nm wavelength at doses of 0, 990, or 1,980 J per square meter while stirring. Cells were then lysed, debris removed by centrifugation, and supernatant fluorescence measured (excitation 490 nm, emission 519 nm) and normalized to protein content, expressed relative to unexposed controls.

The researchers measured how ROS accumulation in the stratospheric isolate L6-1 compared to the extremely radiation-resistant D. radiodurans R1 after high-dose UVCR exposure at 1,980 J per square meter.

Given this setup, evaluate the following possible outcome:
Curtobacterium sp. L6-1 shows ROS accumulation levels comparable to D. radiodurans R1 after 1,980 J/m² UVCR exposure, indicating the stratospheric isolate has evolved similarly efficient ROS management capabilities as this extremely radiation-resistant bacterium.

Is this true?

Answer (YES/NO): YES